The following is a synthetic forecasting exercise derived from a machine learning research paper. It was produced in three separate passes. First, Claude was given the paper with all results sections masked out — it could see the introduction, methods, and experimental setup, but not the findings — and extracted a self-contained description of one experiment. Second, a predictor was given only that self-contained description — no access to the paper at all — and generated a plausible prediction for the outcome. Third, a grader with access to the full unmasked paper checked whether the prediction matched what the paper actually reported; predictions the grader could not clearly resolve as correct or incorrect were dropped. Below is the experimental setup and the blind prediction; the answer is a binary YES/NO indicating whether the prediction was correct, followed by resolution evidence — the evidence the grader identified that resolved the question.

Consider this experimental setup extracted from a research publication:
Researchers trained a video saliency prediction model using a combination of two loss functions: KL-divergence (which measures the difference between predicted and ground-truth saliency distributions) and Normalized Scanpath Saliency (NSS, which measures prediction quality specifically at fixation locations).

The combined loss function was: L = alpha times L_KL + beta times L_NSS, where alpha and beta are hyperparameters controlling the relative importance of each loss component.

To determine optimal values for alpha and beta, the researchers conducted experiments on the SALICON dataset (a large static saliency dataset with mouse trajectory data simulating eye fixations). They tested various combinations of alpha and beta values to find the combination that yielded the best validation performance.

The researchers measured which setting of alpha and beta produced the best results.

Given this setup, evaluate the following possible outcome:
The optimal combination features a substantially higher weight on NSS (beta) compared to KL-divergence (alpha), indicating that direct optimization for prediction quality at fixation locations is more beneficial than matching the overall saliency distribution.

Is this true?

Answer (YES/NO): NO